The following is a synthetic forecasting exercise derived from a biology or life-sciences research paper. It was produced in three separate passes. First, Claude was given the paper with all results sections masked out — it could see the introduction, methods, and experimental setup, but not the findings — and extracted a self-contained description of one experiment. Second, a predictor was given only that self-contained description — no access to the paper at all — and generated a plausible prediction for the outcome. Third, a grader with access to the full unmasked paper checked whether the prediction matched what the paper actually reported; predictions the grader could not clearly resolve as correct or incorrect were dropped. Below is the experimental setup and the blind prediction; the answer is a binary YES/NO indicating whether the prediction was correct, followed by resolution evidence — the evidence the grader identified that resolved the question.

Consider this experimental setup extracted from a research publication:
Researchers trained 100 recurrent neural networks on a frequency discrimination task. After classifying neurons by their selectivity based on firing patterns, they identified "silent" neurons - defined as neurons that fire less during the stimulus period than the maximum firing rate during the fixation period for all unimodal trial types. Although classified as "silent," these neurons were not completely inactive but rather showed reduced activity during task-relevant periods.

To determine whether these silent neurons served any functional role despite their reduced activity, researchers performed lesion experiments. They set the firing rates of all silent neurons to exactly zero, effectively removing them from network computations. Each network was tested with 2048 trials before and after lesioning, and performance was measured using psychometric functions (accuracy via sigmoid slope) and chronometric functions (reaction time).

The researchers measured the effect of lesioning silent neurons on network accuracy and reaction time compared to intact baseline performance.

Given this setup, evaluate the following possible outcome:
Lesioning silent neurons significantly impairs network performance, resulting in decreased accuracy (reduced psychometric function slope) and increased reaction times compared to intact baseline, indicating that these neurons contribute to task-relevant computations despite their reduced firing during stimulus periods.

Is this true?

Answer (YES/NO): NO